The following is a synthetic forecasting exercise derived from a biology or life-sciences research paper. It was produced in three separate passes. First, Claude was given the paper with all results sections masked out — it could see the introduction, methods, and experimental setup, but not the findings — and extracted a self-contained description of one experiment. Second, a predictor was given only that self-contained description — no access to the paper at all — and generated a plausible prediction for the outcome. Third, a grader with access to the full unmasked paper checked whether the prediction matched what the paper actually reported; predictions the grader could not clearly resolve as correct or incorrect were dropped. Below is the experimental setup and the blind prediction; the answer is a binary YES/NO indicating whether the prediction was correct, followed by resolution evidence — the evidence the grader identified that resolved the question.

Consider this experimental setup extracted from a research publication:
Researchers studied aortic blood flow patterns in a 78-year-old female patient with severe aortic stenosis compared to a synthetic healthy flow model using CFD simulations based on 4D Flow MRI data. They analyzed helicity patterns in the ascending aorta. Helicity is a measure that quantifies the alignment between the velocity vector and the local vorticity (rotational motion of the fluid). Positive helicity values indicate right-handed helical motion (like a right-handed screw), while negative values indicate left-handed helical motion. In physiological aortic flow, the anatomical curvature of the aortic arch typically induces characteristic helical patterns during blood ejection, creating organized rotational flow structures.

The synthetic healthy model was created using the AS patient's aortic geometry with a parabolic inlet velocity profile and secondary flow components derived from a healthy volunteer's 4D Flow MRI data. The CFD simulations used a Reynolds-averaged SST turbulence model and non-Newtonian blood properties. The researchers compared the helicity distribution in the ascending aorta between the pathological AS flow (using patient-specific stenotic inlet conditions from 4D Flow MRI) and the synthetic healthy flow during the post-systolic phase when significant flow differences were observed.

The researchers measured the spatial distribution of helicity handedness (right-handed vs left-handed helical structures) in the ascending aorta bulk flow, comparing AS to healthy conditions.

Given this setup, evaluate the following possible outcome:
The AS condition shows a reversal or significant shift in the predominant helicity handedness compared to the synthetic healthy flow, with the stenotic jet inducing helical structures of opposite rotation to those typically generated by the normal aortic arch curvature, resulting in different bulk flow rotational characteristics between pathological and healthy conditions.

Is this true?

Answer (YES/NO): YES